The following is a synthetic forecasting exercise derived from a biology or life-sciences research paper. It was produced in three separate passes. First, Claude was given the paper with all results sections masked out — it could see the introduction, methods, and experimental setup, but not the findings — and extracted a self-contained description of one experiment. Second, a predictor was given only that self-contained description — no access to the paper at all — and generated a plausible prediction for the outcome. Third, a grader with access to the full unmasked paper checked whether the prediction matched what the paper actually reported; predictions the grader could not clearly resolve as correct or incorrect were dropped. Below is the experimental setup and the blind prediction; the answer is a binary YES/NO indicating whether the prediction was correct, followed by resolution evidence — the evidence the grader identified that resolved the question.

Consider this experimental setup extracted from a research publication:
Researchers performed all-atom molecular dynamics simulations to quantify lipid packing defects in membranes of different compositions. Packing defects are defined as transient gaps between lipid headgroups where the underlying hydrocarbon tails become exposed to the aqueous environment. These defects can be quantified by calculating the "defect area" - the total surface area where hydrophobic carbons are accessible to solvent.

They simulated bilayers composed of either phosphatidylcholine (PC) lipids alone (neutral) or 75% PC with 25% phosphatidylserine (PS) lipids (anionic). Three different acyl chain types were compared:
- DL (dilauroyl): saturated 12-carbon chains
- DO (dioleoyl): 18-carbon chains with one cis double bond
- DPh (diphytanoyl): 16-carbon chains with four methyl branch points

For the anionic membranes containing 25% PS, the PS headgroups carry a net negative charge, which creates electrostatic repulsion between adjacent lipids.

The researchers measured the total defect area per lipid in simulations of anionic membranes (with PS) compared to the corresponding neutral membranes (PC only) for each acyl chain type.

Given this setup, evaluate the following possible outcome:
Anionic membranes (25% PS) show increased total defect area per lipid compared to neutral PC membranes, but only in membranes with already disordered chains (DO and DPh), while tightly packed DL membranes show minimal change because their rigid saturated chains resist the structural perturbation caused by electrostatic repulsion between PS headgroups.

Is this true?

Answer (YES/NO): YES